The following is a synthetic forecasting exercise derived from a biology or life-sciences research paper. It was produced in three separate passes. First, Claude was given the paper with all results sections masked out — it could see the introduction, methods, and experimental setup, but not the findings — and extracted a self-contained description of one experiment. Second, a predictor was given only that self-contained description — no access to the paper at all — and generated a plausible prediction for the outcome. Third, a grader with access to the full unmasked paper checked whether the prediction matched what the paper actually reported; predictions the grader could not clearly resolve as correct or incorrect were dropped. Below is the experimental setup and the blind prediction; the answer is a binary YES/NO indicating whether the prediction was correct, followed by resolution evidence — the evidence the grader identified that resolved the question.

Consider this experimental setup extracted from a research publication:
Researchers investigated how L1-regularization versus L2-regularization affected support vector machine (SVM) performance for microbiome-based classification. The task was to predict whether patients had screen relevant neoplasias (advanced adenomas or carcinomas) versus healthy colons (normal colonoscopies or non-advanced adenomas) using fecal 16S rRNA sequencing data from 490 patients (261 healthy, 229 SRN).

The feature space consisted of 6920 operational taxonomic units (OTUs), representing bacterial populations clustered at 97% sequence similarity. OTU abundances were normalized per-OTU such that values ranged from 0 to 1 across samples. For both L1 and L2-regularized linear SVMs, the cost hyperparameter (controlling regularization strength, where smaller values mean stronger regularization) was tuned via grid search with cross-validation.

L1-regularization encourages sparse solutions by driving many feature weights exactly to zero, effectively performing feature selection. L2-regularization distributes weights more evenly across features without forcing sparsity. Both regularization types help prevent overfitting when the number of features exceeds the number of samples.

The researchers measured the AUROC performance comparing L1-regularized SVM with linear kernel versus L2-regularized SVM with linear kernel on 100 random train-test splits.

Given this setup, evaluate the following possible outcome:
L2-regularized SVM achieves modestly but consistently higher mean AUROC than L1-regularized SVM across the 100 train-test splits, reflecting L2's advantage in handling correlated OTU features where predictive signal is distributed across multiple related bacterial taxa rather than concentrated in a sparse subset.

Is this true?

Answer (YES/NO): YES